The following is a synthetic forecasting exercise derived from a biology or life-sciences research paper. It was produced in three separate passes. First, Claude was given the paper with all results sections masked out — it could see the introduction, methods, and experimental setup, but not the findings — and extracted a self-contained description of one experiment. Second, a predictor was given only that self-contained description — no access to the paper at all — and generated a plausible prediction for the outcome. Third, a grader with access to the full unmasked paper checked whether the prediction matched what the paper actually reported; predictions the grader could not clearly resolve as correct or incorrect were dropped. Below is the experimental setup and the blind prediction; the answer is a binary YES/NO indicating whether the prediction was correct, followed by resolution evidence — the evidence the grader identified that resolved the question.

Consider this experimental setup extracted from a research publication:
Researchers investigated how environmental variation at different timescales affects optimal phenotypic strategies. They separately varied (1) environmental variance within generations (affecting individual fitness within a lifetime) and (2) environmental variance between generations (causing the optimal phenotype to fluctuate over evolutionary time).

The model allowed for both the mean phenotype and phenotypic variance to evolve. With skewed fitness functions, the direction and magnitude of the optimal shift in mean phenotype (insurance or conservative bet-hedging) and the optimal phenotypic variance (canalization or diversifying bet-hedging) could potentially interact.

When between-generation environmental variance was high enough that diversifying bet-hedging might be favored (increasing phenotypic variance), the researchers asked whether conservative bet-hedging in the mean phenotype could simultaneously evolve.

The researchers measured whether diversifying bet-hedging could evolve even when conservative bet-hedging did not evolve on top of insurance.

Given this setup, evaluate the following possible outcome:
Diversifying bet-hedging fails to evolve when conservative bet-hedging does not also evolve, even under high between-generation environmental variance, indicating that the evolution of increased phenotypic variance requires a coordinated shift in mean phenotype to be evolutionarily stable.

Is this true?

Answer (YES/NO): NO